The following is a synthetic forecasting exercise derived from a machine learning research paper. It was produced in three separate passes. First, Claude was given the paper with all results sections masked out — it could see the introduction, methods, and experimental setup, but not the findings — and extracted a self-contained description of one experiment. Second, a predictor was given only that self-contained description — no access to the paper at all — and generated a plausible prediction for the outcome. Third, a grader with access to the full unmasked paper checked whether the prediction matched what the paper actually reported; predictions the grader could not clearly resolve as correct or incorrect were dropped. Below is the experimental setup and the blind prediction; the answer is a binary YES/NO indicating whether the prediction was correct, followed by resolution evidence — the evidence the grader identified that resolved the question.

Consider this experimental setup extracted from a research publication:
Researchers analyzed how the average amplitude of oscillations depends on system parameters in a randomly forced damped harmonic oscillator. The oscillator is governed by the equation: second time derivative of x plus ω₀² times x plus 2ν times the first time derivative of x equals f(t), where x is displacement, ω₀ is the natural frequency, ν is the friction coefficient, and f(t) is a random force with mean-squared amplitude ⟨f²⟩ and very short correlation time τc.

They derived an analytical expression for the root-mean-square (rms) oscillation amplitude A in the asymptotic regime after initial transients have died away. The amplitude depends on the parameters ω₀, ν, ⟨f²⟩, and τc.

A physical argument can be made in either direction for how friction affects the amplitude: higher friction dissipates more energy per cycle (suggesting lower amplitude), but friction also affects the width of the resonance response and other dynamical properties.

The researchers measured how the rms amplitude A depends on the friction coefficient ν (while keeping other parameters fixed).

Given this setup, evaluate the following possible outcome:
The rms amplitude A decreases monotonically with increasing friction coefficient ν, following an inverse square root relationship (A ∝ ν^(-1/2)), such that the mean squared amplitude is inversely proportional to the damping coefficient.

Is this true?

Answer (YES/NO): YES